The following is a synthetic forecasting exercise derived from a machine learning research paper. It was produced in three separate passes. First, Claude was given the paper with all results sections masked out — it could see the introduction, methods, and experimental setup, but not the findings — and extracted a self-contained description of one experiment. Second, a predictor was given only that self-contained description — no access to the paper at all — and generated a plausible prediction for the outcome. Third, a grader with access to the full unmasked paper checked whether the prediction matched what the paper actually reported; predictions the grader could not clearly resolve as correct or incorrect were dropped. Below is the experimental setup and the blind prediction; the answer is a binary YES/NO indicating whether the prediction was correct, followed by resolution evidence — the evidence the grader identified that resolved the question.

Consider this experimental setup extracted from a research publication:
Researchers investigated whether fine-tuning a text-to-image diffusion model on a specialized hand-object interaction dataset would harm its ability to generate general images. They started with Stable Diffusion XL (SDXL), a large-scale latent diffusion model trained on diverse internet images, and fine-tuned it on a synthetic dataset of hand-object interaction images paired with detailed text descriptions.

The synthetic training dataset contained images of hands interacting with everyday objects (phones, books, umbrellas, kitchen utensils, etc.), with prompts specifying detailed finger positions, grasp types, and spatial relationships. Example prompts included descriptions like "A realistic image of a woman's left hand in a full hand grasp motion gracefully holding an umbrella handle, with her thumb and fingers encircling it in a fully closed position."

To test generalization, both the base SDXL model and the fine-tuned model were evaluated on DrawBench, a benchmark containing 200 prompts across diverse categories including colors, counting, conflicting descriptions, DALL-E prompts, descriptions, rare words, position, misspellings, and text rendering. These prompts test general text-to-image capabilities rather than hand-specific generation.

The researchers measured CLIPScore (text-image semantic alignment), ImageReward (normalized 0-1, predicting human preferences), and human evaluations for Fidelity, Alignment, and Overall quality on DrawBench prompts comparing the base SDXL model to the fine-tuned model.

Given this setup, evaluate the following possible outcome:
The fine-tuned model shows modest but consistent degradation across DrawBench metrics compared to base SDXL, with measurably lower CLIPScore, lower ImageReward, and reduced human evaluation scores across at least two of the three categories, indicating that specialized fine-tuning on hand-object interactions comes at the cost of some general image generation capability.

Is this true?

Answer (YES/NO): NO